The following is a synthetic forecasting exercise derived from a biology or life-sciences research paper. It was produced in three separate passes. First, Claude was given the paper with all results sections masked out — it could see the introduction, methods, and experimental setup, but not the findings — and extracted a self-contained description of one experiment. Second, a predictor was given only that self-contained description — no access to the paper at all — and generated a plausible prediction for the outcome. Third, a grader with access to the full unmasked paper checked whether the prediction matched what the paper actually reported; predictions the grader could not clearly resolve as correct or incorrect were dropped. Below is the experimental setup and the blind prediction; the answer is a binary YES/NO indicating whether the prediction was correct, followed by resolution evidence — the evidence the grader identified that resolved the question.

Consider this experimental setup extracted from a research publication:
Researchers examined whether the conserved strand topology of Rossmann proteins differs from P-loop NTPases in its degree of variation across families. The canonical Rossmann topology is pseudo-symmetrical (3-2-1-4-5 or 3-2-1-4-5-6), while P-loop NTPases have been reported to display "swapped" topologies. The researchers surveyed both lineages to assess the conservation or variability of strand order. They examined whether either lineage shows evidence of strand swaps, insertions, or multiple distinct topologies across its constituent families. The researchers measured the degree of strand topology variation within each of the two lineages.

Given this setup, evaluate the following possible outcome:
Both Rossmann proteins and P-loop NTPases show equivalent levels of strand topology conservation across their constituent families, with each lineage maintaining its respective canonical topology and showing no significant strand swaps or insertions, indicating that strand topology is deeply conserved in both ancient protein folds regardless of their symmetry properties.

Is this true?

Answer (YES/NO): NO